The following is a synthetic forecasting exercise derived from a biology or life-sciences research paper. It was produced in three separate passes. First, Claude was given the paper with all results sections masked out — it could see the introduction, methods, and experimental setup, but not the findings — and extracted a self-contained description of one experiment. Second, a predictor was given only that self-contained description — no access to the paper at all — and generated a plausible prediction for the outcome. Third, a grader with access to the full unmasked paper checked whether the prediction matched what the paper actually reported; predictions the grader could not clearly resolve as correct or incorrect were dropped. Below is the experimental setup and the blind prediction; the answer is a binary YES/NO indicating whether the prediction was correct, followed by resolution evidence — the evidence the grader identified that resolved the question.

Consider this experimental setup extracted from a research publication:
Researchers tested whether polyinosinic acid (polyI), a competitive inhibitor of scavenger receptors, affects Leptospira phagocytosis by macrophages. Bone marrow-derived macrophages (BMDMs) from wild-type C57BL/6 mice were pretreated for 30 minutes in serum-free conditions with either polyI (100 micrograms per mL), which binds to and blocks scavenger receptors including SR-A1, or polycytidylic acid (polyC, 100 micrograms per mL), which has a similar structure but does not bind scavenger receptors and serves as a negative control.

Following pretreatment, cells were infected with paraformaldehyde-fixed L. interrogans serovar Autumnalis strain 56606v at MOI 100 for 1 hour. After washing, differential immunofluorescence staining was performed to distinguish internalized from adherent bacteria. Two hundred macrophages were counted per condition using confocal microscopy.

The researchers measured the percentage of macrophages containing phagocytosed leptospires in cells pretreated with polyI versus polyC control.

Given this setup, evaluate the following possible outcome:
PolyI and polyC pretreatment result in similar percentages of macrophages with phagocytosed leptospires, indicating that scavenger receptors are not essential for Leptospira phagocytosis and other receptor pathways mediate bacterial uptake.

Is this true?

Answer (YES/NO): NO